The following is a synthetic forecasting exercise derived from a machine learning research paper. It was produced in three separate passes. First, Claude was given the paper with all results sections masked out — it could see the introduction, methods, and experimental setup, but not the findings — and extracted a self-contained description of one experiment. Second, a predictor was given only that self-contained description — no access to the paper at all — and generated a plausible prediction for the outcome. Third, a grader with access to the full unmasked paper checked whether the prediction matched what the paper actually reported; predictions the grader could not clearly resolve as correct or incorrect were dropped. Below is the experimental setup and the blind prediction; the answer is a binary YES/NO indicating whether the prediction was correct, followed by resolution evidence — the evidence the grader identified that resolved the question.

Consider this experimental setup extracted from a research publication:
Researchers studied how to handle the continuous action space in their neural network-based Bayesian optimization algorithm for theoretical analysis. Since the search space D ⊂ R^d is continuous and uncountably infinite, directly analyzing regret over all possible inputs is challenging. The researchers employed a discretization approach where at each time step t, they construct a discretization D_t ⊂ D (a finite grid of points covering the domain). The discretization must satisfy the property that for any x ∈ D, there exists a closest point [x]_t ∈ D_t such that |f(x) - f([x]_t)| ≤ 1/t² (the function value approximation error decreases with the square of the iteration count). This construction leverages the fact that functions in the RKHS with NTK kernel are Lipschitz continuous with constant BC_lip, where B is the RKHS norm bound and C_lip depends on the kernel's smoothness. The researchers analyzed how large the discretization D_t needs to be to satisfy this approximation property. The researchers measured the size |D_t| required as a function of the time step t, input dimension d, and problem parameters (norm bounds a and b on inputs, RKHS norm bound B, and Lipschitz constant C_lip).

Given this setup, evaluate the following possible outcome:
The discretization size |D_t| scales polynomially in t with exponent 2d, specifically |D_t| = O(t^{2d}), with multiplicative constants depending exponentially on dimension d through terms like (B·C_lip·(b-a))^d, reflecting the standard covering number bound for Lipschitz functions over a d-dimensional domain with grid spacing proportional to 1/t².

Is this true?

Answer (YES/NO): YES